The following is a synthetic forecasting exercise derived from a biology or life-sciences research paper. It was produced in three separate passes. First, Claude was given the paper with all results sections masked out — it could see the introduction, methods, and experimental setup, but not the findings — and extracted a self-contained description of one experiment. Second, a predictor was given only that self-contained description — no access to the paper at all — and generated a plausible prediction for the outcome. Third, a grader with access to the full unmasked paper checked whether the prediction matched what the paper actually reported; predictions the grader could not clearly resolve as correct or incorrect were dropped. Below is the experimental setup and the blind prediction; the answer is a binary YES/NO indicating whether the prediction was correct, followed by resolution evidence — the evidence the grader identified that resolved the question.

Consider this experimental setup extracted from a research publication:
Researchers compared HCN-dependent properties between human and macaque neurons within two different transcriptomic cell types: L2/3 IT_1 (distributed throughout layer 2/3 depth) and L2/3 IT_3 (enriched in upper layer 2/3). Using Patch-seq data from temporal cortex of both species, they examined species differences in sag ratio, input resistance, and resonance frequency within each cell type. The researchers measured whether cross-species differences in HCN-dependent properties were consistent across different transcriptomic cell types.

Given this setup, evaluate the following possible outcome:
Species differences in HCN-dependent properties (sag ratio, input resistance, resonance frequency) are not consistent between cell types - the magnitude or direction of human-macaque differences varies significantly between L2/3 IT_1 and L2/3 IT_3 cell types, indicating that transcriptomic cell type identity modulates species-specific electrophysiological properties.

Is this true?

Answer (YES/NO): YES